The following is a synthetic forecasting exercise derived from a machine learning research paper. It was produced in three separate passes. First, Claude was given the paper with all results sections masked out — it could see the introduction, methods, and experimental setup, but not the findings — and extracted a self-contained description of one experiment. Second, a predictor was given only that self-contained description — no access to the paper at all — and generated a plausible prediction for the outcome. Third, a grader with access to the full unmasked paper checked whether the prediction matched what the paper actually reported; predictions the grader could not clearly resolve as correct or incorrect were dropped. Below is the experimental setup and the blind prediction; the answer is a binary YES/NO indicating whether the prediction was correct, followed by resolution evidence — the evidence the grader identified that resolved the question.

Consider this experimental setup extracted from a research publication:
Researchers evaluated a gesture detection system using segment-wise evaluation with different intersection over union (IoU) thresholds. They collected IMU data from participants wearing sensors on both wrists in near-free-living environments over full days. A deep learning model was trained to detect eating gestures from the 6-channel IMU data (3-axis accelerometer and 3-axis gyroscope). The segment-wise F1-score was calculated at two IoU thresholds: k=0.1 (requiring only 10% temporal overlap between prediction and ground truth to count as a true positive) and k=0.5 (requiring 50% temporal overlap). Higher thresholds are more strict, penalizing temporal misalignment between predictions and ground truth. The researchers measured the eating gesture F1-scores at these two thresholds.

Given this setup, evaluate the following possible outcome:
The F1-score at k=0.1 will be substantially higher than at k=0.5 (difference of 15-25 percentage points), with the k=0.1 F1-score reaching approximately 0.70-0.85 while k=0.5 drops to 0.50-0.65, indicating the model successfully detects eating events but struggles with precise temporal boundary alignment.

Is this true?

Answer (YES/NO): NO